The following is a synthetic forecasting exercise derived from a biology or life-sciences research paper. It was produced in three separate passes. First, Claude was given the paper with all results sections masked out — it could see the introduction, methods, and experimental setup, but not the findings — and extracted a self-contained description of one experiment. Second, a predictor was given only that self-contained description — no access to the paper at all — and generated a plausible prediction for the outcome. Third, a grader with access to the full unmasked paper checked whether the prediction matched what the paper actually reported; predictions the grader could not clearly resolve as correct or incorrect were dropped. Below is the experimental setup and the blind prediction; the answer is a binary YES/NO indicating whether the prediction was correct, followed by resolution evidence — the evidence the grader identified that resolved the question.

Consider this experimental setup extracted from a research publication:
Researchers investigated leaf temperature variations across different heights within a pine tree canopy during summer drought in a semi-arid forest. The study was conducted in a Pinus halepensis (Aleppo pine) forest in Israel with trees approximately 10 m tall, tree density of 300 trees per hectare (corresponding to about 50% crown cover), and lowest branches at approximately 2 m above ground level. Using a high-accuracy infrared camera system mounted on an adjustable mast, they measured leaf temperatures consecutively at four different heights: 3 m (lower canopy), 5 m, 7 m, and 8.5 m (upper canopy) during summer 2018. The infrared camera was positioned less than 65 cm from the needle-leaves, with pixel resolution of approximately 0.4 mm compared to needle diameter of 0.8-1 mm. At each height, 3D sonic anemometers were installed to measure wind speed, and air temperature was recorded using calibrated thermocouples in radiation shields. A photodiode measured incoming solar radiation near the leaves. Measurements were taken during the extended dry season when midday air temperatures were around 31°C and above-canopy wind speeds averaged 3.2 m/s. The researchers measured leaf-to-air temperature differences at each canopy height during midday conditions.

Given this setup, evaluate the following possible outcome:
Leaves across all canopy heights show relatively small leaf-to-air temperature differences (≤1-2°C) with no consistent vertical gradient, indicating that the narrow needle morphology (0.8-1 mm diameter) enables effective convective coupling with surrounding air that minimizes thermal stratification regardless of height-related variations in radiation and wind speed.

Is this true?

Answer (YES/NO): NO